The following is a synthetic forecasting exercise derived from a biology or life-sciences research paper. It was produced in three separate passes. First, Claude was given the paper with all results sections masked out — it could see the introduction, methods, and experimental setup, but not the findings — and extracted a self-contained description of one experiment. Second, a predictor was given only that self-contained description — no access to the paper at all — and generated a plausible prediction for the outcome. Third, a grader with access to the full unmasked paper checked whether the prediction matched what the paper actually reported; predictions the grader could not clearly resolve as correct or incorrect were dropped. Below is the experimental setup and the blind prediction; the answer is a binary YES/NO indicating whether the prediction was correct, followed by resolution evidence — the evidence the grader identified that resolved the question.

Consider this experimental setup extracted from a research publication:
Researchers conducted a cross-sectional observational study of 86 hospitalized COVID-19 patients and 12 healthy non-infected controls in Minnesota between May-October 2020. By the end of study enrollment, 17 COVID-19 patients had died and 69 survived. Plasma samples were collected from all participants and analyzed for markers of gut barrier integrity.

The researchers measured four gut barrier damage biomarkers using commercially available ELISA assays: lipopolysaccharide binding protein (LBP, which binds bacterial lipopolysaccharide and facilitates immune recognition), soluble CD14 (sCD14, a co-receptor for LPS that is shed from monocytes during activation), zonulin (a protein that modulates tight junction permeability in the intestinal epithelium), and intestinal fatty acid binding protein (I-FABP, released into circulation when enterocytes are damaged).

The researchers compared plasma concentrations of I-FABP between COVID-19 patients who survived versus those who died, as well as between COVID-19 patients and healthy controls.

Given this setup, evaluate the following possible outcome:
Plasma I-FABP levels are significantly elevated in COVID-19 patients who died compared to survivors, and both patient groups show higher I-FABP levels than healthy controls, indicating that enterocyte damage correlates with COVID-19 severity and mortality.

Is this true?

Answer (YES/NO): NO